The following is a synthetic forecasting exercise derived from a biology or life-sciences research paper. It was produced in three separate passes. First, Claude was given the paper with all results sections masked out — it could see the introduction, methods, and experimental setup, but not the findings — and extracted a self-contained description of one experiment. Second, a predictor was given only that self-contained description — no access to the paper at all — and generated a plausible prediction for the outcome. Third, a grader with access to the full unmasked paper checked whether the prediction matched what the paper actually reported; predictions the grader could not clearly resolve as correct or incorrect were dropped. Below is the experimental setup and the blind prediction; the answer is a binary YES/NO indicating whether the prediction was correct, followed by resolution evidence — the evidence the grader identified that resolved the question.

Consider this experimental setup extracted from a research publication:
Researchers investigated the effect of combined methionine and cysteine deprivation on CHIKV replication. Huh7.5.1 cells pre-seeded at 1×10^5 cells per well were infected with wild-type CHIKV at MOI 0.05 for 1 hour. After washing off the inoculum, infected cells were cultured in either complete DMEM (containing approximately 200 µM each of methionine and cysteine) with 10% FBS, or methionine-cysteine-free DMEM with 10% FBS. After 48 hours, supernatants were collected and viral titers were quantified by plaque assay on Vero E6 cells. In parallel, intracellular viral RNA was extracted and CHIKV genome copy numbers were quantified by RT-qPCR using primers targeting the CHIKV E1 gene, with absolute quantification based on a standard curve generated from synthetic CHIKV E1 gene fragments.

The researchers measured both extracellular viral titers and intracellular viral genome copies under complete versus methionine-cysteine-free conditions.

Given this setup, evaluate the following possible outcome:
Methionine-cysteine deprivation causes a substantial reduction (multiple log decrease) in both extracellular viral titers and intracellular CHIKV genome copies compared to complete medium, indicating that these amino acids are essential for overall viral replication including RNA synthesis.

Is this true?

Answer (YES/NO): YES